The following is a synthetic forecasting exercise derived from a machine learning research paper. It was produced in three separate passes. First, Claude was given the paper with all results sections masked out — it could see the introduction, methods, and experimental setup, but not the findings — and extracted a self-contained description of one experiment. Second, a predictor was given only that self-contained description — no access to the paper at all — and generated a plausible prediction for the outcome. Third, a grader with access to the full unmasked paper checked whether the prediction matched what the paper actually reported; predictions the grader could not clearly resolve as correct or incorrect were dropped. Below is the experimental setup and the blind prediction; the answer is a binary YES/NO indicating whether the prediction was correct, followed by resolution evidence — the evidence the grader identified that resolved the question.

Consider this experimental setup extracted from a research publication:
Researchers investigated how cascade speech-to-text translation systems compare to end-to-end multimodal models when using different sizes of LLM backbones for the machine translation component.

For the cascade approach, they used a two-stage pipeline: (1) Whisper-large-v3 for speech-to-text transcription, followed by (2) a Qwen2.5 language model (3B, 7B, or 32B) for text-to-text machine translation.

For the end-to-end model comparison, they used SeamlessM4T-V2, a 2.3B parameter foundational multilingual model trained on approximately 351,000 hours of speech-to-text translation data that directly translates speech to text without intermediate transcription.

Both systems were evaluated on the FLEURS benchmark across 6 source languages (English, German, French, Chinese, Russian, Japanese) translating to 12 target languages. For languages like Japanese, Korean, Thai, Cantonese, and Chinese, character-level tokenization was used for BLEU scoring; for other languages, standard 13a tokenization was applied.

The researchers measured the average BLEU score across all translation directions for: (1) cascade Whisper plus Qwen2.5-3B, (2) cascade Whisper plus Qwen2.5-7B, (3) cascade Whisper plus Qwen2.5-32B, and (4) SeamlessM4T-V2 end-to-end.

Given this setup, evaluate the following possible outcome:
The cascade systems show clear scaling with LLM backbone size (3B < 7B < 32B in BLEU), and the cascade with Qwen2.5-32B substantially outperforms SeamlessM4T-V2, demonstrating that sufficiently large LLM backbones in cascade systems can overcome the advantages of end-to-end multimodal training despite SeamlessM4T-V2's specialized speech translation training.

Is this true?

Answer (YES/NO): YES